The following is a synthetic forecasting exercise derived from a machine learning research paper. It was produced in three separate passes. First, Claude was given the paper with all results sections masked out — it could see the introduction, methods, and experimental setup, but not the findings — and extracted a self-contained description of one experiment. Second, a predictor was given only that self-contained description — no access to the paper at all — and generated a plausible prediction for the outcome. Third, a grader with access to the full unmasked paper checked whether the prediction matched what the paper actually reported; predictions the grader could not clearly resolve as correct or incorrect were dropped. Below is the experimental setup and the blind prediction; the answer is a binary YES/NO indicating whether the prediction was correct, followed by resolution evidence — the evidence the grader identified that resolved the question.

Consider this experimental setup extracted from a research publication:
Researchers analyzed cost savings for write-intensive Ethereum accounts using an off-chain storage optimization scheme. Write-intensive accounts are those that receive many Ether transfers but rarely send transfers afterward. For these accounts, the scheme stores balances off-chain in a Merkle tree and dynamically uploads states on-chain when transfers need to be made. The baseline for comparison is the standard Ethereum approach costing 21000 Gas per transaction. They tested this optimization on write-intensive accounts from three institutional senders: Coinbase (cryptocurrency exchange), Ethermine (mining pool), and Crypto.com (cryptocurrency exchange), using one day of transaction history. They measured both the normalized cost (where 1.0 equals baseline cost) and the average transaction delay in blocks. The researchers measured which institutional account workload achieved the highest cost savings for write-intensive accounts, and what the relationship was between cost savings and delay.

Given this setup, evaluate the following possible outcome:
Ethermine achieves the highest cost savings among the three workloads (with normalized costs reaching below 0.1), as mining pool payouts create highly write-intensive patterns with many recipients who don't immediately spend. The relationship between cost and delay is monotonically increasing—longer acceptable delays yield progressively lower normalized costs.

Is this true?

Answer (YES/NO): NO